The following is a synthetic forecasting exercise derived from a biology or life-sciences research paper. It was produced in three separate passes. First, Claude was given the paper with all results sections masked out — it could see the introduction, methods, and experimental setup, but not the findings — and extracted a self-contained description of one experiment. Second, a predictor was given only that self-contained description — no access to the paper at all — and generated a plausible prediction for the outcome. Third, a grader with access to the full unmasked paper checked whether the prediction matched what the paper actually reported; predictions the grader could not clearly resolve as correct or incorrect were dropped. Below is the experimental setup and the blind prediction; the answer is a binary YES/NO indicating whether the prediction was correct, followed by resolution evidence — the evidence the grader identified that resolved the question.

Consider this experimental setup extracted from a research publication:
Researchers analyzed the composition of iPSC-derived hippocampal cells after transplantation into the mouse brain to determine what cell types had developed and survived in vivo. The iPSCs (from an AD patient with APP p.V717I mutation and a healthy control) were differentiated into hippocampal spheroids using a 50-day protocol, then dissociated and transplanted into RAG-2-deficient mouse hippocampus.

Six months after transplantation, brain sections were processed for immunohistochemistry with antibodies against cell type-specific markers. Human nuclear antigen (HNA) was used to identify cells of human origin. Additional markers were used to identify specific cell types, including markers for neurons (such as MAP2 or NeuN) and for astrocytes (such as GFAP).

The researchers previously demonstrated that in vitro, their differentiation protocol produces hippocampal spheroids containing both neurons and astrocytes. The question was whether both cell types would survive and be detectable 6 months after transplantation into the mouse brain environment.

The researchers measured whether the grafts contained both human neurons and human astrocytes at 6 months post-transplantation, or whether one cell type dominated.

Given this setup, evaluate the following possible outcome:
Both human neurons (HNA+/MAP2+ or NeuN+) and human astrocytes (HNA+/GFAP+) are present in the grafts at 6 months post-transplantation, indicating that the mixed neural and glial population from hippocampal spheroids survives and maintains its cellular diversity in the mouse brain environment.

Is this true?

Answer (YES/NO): YES